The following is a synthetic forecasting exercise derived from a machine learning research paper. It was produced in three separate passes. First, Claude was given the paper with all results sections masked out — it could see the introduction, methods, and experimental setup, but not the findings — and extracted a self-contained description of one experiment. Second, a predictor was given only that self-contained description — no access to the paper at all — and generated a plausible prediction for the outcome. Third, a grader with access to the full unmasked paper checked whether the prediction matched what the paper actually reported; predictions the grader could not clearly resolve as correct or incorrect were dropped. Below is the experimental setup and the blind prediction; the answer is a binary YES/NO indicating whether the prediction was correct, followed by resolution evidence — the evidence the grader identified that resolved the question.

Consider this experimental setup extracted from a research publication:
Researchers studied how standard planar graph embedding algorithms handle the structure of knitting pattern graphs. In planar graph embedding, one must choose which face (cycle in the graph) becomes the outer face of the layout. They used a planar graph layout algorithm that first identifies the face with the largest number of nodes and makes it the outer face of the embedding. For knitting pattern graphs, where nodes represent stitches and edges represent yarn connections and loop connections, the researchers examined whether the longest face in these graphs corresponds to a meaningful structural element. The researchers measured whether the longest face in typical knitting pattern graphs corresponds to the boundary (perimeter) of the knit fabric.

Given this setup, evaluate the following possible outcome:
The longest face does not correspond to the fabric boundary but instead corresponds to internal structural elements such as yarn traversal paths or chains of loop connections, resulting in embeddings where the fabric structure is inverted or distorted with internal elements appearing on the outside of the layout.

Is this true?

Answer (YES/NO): NO